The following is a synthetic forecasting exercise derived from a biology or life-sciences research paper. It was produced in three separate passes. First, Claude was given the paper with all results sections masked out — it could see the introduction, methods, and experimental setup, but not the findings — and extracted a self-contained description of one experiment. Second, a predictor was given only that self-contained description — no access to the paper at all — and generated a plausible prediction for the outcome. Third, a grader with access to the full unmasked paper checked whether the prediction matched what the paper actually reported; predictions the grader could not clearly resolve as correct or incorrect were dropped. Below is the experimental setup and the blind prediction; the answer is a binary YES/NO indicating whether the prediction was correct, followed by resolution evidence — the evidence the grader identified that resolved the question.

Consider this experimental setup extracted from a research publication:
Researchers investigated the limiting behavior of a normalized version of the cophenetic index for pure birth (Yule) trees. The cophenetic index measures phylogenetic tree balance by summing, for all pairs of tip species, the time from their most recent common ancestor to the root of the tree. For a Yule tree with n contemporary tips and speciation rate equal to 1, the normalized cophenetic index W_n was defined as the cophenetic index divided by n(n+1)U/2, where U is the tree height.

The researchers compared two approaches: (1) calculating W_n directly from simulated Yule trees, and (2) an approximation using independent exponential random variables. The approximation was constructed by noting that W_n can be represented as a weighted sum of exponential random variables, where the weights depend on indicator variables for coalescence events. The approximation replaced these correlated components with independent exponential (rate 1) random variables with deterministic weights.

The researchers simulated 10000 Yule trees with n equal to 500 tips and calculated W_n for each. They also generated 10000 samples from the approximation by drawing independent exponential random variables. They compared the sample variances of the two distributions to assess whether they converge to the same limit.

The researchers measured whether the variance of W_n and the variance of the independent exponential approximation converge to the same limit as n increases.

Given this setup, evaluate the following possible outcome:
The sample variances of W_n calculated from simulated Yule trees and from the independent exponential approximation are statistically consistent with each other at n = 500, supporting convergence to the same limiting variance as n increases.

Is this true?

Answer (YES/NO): NO